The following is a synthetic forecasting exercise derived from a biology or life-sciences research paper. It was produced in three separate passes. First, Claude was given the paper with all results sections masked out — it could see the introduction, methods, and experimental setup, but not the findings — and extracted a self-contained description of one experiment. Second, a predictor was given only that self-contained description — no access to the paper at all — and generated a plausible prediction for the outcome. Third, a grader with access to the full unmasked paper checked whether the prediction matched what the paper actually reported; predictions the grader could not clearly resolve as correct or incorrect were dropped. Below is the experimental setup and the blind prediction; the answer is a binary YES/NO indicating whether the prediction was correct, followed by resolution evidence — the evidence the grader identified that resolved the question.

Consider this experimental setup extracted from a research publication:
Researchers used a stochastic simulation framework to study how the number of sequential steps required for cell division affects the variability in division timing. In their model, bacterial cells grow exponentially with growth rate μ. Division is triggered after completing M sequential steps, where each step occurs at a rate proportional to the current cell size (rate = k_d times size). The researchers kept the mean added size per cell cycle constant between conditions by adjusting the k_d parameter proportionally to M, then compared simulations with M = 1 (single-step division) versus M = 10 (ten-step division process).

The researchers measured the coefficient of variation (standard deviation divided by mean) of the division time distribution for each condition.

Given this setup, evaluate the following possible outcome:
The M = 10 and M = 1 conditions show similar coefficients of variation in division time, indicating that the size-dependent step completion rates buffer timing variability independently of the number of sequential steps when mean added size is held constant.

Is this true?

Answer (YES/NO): NO